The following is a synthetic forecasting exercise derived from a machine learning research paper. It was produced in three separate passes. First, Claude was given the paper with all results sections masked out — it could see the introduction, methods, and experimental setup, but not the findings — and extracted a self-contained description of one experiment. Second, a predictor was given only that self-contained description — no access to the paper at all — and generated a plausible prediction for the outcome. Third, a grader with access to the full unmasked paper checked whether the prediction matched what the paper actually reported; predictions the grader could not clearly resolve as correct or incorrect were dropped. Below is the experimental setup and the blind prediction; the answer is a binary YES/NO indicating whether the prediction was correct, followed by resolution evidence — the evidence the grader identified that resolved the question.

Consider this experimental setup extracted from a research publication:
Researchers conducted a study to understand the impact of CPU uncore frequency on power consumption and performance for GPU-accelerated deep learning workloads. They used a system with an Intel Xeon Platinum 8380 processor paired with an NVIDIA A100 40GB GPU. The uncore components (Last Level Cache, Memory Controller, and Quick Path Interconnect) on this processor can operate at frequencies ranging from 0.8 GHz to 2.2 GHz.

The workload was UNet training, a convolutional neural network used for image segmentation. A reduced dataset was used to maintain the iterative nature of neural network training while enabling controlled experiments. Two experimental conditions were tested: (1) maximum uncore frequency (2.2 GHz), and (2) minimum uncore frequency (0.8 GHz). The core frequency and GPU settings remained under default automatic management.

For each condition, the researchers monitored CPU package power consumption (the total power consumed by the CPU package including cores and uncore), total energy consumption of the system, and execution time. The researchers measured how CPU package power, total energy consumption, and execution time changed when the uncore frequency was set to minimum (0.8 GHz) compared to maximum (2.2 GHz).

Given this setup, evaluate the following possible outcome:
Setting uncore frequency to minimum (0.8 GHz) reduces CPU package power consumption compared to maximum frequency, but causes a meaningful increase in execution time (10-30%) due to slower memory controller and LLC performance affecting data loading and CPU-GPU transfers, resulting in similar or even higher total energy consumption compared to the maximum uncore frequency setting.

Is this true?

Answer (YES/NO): NO